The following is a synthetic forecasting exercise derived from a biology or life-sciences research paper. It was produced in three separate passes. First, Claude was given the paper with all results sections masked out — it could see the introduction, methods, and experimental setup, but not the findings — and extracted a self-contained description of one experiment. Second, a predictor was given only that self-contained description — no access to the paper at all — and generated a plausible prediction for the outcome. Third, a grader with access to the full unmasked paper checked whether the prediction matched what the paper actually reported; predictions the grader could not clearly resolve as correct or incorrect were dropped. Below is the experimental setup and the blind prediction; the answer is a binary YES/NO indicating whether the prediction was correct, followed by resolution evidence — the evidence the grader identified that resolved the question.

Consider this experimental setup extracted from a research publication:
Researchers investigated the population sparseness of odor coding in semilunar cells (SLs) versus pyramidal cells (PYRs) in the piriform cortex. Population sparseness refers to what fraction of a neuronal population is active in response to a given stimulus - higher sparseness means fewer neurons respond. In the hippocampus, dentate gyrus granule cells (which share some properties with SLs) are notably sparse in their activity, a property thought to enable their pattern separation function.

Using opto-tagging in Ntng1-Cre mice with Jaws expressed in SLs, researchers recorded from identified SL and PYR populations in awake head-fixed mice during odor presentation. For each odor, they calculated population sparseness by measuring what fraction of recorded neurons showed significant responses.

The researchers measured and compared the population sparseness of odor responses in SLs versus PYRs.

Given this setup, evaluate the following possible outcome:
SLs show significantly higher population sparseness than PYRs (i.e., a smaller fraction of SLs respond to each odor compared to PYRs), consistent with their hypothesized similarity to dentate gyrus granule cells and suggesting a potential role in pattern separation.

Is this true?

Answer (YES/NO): NO